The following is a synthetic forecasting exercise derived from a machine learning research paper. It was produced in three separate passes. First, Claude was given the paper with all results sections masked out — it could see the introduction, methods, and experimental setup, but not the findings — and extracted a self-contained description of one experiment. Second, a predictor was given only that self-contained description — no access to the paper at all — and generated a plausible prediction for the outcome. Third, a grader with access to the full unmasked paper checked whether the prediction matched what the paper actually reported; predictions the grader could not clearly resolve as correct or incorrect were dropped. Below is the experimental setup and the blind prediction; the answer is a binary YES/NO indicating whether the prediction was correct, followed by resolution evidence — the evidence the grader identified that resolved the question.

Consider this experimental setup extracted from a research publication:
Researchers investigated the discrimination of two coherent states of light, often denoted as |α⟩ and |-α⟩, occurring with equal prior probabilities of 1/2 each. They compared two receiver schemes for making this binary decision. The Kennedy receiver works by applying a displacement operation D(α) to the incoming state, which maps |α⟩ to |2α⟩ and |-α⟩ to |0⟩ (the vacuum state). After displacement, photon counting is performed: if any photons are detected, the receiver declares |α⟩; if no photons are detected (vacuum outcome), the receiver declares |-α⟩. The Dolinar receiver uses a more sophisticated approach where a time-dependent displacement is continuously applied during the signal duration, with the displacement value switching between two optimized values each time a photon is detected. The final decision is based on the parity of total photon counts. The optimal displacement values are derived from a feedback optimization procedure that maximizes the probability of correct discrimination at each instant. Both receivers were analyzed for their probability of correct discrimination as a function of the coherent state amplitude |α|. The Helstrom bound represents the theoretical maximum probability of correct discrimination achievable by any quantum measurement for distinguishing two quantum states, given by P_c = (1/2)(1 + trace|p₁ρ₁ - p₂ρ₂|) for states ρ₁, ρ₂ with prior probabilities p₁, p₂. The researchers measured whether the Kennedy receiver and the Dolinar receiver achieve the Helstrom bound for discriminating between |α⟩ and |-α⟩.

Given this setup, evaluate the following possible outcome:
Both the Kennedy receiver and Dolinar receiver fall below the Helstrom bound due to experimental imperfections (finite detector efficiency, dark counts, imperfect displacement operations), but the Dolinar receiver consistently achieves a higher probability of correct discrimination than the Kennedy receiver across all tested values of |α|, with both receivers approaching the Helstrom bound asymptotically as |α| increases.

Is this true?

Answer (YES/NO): NO